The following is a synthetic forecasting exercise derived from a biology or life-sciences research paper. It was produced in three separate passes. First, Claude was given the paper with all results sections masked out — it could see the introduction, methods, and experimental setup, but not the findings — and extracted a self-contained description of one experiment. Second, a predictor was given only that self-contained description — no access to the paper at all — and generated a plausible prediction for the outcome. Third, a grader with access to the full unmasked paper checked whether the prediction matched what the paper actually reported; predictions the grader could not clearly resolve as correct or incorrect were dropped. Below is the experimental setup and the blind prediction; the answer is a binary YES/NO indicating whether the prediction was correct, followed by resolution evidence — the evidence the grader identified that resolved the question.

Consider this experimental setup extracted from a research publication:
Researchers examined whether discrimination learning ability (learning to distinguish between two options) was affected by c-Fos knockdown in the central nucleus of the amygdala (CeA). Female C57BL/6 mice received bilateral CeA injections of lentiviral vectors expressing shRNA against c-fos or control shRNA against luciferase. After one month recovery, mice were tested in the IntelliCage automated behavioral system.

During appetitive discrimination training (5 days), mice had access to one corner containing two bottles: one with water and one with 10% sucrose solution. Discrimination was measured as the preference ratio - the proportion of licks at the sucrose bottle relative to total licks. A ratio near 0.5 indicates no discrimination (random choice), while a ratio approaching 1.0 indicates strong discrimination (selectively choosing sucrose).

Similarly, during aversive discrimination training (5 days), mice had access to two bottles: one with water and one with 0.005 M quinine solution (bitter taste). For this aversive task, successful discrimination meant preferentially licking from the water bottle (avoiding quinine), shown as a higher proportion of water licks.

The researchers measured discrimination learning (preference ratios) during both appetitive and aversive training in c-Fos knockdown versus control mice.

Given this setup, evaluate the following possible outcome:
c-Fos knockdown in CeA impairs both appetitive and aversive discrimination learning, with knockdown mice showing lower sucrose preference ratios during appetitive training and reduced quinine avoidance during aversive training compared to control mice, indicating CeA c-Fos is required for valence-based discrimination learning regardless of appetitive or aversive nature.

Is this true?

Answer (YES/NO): NO